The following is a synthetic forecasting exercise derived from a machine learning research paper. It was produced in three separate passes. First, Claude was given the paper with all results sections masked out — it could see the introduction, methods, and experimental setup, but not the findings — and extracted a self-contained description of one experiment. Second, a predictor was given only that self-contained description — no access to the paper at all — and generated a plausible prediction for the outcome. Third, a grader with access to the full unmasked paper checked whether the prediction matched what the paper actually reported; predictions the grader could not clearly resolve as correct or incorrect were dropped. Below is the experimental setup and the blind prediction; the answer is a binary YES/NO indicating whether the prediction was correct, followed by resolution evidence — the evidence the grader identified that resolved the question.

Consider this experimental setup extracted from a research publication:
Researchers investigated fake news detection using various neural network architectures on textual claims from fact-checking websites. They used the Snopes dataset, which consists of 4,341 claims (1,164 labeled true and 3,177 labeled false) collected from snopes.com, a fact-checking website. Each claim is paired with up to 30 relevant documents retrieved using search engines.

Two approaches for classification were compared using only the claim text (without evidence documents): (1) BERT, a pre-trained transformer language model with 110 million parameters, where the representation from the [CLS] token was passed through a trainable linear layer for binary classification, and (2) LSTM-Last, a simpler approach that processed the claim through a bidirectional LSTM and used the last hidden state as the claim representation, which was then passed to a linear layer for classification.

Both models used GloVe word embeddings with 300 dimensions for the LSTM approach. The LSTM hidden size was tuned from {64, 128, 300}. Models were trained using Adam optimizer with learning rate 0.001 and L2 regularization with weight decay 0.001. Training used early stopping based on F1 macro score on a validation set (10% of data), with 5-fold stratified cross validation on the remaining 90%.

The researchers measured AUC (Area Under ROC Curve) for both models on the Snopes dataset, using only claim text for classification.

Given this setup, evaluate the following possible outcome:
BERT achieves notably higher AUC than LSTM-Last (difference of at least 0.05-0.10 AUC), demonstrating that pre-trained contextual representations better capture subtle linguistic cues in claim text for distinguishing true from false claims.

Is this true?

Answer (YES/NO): NO